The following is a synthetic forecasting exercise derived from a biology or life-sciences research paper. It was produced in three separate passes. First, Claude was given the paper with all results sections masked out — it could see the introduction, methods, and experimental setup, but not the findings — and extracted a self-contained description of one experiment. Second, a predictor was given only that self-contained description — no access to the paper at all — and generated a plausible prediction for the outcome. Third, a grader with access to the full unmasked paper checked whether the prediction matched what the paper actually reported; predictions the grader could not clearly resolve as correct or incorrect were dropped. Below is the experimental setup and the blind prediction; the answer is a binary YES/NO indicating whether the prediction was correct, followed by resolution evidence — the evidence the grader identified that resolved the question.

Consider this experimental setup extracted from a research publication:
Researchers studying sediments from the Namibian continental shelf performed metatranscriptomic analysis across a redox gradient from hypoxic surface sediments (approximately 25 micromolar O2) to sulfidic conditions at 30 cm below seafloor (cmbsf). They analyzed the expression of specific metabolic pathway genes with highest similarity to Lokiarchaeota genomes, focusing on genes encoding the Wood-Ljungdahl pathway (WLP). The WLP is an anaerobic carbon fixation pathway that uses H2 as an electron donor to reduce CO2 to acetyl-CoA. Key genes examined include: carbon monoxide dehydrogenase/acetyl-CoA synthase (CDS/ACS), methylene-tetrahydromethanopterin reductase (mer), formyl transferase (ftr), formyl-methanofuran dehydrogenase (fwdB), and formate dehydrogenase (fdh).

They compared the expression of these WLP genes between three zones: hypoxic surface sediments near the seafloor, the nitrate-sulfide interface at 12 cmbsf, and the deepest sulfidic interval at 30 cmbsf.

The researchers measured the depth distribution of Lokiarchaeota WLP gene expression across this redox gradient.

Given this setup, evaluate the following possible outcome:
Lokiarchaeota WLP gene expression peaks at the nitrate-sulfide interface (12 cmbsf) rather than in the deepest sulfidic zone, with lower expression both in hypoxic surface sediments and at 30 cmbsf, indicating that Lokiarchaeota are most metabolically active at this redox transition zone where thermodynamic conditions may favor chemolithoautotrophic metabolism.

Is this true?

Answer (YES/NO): NO